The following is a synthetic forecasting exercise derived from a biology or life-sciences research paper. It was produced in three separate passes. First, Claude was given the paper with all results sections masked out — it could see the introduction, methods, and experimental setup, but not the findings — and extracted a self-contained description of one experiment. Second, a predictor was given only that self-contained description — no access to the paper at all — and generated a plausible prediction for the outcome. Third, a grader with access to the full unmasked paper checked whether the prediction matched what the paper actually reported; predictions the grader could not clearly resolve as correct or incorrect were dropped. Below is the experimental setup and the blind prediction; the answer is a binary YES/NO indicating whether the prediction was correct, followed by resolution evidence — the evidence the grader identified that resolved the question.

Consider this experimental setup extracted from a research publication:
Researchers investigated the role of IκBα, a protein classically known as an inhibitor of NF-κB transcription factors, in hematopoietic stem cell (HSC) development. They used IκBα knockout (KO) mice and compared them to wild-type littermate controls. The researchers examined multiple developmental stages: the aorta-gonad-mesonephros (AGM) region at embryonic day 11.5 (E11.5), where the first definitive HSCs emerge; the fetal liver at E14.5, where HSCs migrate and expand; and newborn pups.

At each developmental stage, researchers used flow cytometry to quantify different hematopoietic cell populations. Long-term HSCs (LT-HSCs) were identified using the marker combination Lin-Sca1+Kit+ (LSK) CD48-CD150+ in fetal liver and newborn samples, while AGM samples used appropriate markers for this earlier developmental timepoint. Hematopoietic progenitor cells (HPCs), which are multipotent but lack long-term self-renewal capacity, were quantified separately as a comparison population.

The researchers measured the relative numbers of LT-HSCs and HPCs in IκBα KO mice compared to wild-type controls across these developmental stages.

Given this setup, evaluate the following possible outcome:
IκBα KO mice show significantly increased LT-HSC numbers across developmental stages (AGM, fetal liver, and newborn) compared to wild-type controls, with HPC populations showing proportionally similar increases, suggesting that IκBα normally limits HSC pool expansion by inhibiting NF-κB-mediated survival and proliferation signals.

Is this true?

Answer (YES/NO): NO